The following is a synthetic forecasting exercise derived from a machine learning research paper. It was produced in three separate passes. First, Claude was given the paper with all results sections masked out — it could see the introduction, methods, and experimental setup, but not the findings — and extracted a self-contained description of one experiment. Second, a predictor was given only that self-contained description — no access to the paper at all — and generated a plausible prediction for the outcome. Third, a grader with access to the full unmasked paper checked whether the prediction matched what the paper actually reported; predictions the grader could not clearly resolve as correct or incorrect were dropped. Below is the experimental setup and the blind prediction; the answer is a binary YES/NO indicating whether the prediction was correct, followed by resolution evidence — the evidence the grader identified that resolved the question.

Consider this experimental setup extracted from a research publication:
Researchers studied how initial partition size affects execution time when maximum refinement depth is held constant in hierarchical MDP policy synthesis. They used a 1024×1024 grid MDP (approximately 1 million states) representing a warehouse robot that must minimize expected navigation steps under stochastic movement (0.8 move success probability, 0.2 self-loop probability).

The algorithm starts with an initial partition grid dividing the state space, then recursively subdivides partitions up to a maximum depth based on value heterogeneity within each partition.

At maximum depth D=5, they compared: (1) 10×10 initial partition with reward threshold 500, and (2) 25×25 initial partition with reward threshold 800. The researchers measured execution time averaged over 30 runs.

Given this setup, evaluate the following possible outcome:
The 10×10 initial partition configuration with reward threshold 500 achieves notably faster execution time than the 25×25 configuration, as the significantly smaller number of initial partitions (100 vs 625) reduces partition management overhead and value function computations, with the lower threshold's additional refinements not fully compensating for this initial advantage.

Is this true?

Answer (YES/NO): YES